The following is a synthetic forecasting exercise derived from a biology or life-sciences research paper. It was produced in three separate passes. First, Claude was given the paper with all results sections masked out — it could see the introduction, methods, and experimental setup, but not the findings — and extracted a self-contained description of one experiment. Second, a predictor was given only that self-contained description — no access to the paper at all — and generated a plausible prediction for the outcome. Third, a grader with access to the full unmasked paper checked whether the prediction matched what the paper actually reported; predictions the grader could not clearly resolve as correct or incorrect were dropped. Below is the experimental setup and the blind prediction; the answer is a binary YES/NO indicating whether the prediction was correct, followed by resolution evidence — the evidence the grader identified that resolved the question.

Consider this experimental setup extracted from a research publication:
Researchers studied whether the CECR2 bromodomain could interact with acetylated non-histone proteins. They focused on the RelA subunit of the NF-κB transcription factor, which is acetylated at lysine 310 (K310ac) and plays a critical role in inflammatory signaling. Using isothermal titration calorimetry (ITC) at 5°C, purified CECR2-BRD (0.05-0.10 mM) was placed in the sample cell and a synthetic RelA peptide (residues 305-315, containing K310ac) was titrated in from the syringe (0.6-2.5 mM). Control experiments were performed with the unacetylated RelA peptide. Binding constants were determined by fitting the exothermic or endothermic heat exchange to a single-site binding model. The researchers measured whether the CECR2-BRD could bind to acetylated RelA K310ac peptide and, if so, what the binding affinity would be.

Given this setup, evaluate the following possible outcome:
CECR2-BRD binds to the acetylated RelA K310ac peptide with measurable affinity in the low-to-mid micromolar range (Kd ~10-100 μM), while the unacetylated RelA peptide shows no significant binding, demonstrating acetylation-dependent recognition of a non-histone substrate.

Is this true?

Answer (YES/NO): NO